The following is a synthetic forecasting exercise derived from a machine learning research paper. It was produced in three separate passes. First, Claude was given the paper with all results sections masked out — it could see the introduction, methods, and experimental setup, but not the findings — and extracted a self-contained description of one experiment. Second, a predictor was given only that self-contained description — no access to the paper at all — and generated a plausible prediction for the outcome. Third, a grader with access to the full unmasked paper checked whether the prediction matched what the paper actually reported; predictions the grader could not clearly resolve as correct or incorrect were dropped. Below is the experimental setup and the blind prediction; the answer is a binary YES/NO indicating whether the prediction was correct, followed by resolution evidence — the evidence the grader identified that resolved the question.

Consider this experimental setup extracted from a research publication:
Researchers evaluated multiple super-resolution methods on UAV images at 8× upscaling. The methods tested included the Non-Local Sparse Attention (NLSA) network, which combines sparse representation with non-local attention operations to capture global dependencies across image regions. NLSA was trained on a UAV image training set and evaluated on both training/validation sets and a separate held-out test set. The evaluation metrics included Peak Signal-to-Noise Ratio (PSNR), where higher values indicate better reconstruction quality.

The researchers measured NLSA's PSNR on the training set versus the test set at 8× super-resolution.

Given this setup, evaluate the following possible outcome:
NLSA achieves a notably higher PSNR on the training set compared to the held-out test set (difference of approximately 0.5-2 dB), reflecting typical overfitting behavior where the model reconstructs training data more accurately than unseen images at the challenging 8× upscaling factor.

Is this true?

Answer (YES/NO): NO